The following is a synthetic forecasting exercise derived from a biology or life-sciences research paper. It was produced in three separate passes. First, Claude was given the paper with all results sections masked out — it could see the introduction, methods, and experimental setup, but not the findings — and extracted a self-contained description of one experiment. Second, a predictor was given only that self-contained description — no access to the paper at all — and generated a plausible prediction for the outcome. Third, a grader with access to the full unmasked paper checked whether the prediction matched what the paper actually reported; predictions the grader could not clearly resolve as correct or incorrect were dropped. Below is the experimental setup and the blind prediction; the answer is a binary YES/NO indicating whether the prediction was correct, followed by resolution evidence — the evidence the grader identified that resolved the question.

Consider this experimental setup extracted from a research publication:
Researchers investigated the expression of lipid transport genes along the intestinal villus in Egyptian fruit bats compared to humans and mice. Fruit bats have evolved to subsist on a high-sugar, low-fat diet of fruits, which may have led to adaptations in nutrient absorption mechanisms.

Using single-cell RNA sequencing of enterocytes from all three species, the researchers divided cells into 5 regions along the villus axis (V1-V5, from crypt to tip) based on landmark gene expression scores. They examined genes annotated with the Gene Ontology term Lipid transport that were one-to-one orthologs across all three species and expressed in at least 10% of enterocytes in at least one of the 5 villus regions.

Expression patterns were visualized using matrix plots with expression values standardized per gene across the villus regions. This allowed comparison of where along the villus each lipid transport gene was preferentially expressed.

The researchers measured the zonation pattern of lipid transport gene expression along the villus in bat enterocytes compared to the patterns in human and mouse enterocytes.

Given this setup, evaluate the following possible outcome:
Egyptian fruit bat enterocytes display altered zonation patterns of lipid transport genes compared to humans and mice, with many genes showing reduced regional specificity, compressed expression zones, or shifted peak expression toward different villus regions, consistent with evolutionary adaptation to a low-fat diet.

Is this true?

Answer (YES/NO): YES